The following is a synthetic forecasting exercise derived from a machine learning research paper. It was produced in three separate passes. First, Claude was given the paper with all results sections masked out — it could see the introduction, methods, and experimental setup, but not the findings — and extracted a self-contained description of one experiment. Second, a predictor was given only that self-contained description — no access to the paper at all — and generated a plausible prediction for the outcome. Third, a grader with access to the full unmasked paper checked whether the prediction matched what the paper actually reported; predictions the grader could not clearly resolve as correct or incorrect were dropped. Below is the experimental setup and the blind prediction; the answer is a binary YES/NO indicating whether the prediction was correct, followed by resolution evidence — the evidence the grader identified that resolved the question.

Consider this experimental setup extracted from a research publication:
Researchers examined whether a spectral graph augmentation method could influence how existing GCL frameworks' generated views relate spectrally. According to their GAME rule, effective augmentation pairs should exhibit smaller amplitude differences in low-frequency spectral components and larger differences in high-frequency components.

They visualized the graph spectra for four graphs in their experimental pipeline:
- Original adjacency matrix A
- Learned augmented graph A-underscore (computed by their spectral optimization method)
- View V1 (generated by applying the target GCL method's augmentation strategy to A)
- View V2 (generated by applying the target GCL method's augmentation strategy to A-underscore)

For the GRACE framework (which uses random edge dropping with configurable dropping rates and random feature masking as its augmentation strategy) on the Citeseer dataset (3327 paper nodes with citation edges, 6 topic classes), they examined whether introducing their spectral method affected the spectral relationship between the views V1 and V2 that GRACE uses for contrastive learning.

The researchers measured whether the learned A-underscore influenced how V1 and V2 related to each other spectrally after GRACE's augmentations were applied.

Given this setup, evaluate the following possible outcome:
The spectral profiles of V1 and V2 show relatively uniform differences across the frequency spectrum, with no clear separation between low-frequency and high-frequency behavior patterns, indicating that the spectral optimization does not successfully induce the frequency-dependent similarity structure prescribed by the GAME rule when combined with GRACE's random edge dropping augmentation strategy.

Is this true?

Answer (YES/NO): NO